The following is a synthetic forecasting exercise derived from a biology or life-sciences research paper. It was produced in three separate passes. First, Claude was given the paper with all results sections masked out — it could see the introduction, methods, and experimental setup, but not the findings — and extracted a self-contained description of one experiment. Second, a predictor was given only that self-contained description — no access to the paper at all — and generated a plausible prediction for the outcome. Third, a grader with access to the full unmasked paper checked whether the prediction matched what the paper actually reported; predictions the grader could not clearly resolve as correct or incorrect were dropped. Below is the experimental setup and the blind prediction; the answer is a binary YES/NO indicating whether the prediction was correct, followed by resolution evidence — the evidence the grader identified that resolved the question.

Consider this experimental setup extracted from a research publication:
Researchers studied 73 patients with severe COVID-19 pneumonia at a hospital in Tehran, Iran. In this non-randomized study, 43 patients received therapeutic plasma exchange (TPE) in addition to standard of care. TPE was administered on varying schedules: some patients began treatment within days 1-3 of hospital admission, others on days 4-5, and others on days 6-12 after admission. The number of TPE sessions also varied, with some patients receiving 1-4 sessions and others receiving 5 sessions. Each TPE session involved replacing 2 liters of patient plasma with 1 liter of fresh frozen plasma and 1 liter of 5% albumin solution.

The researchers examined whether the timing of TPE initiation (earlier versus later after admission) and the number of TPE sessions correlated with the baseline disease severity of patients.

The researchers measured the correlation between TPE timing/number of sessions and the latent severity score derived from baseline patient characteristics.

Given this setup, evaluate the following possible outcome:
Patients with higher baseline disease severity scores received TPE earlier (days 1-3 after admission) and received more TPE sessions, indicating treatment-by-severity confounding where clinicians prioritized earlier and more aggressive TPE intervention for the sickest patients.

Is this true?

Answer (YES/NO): NO